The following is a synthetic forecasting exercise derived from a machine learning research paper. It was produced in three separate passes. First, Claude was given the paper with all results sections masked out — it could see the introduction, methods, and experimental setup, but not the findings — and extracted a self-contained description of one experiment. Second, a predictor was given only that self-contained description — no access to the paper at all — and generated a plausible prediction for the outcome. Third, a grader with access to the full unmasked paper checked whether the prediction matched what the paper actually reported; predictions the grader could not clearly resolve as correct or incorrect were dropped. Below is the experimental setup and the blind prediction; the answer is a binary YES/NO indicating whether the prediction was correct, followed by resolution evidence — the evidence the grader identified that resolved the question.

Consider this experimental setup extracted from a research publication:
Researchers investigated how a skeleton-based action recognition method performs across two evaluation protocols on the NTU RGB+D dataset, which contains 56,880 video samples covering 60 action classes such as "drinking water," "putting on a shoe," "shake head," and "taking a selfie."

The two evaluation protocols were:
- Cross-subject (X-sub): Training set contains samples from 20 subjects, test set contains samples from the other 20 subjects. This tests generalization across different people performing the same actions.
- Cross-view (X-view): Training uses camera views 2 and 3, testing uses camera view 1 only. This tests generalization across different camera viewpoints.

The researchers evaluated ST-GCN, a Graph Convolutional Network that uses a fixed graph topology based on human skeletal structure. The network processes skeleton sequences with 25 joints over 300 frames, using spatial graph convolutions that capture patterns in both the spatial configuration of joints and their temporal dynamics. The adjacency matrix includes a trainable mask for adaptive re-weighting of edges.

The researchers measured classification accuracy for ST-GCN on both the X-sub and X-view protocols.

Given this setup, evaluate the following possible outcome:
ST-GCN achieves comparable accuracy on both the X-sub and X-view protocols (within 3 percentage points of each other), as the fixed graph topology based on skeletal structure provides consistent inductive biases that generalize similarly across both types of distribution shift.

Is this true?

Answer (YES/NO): NO